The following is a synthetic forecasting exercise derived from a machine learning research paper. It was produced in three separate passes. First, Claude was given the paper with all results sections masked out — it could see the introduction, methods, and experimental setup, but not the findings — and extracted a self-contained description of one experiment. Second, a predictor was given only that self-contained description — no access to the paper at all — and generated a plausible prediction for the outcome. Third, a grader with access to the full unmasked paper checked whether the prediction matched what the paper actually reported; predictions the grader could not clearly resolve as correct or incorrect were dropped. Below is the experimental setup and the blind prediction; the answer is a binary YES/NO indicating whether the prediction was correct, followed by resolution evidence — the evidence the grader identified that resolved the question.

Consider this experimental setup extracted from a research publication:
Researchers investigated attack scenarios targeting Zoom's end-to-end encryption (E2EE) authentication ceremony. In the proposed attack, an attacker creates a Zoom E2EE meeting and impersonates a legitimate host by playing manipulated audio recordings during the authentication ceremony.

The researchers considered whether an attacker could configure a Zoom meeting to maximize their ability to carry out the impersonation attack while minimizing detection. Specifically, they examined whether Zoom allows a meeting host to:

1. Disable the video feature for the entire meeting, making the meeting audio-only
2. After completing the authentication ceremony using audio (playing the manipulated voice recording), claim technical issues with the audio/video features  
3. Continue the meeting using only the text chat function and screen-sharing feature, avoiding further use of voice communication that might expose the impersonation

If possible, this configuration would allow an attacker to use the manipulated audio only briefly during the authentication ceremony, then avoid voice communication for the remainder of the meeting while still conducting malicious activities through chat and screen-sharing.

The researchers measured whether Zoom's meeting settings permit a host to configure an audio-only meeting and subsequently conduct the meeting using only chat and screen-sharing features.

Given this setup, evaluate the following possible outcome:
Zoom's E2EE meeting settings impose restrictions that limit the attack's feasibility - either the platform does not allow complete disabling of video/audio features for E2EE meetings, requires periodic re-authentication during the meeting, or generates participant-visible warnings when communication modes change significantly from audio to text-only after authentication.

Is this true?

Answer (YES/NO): NO